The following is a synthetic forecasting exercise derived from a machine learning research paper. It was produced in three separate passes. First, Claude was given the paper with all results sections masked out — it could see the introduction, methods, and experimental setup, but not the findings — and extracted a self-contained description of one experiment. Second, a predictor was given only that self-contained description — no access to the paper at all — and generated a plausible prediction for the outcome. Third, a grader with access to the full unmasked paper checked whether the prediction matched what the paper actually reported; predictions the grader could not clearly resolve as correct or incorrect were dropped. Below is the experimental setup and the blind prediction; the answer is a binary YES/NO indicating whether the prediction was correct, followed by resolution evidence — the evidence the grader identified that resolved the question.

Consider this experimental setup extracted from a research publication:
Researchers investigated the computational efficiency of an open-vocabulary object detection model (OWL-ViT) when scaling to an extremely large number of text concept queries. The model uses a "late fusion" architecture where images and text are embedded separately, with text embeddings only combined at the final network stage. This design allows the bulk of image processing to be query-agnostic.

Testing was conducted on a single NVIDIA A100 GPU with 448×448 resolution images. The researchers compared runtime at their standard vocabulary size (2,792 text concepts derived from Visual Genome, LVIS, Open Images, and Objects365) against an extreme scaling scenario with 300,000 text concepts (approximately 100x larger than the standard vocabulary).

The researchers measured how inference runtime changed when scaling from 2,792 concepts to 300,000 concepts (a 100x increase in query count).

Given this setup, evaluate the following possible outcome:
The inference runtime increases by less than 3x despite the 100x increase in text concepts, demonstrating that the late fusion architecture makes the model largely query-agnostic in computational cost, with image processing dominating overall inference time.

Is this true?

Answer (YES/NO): YES